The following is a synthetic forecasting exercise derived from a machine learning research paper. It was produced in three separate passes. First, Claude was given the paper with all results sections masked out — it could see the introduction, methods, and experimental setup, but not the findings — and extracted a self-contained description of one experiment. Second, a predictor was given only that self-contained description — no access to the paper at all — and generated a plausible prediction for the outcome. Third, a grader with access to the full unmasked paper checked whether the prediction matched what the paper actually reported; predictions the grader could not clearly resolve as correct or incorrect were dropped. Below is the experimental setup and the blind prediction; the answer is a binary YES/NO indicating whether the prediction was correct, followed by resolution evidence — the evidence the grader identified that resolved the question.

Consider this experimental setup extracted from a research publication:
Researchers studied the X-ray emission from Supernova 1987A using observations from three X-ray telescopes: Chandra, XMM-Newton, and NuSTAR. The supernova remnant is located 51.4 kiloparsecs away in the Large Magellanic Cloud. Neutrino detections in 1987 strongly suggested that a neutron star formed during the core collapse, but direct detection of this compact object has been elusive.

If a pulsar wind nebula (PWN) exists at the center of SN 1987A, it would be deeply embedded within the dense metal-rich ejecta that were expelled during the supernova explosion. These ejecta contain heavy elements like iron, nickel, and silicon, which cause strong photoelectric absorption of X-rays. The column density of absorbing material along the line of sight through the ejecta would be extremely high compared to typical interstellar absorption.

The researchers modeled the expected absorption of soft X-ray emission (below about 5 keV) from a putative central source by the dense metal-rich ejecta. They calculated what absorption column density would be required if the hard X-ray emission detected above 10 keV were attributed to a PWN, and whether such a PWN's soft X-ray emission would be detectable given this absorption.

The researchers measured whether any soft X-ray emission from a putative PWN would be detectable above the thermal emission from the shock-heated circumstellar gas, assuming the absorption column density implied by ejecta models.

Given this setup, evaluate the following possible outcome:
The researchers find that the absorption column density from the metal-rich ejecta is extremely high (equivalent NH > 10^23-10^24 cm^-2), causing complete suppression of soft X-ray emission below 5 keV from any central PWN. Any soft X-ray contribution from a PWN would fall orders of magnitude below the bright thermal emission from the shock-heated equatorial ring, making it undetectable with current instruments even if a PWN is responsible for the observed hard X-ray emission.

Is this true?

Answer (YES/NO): YES